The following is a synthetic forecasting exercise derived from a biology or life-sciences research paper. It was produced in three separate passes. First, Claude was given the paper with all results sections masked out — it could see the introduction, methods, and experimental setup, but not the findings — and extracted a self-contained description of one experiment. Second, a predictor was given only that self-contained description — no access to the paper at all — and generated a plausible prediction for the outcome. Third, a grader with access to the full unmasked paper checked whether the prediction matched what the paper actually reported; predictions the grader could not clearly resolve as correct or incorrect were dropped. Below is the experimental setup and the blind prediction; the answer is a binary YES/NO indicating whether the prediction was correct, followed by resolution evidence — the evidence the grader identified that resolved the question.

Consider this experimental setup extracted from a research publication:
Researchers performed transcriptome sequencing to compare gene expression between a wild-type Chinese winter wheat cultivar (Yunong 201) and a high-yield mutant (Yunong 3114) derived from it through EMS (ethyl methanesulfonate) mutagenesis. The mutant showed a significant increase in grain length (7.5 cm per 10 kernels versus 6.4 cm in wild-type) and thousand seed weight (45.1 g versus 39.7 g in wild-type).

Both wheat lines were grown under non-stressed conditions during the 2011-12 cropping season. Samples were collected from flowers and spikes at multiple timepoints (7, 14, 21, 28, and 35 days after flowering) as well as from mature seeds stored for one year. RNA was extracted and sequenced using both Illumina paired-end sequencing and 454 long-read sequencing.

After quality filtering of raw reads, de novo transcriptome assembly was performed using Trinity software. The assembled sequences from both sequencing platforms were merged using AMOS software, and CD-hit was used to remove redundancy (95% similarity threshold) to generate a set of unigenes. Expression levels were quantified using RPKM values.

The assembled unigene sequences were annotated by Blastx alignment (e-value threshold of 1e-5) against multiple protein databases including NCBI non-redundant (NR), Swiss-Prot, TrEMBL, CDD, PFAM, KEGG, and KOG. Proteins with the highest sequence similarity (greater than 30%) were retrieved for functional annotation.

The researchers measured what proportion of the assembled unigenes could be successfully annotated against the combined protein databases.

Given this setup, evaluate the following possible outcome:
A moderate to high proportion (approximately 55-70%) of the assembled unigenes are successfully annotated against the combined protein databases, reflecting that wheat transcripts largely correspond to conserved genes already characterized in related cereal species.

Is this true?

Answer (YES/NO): NO